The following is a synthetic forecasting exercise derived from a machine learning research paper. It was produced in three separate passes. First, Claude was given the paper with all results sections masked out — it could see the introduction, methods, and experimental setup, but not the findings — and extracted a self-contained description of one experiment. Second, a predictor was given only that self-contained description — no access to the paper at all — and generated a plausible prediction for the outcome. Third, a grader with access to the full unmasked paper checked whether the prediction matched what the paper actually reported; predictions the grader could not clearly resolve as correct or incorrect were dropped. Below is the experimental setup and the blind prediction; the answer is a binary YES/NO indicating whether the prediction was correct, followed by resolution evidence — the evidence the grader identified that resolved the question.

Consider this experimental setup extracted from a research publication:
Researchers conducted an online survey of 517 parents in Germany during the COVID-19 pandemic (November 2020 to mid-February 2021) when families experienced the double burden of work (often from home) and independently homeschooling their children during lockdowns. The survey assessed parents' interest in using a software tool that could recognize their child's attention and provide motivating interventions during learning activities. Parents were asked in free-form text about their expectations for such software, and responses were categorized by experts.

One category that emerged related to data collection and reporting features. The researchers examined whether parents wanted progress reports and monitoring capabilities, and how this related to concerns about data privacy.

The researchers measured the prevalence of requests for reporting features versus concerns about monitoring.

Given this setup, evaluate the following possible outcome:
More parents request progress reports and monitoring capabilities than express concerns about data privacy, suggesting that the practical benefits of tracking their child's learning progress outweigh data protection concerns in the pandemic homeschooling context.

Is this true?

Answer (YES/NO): NO